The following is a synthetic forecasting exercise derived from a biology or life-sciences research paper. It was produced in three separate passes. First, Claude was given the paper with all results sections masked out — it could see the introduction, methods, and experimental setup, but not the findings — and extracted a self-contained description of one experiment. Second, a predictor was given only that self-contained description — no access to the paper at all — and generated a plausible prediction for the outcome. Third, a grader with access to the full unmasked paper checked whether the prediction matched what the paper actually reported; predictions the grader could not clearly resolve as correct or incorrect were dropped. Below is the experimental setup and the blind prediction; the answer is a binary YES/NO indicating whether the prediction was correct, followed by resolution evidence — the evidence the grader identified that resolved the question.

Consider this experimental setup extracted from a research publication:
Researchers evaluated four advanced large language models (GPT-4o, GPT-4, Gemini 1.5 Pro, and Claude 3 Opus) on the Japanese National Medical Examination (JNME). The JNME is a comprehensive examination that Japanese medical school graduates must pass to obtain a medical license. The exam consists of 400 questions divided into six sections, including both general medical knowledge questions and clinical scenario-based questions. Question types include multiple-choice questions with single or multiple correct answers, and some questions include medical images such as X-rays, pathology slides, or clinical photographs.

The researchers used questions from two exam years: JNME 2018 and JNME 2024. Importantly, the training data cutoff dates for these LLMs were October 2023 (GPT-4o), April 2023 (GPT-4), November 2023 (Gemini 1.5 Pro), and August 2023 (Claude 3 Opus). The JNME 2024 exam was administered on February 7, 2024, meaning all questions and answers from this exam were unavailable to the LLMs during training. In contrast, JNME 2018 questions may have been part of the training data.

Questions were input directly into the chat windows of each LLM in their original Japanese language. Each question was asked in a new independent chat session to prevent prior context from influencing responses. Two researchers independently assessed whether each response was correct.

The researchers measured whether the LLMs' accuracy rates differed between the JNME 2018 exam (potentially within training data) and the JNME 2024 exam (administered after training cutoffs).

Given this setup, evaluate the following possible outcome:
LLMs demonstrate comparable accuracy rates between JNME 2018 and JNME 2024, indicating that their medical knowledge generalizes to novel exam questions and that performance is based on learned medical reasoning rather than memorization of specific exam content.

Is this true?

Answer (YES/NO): YES